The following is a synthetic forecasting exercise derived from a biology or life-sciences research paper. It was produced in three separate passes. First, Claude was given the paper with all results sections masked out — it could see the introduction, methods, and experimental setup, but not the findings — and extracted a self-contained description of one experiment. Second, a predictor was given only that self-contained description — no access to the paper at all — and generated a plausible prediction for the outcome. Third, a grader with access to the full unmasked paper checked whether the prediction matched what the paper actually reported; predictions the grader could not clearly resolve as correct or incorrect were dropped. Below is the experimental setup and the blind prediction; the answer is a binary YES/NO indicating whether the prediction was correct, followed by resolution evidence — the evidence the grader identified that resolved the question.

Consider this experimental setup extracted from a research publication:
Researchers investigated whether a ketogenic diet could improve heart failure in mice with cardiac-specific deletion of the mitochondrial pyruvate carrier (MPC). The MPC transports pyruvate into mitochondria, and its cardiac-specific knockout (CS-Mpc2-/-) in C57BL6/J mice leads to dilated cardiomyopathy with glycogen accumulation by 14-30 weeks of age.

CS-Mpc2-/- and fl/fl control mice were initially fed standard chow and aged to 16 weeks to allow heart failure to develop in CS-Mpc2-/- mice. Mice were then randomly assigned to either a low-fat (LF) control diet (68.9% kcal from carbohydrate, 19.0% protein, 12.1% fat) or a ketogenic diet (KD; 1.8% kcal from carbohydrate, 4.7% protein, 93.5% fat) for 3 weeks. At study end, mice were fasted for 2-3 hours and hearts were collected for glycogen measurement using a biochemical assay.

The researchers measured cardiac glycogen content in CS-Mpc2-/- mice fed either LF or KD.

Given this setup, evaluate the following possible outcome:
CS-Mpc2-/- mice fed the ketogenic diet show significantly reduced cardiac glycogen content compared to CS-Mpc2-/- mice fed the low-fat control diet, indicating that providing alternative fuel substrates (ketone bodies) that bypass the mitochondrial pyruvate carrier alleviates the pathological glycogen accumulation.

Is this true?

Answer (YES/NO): YES